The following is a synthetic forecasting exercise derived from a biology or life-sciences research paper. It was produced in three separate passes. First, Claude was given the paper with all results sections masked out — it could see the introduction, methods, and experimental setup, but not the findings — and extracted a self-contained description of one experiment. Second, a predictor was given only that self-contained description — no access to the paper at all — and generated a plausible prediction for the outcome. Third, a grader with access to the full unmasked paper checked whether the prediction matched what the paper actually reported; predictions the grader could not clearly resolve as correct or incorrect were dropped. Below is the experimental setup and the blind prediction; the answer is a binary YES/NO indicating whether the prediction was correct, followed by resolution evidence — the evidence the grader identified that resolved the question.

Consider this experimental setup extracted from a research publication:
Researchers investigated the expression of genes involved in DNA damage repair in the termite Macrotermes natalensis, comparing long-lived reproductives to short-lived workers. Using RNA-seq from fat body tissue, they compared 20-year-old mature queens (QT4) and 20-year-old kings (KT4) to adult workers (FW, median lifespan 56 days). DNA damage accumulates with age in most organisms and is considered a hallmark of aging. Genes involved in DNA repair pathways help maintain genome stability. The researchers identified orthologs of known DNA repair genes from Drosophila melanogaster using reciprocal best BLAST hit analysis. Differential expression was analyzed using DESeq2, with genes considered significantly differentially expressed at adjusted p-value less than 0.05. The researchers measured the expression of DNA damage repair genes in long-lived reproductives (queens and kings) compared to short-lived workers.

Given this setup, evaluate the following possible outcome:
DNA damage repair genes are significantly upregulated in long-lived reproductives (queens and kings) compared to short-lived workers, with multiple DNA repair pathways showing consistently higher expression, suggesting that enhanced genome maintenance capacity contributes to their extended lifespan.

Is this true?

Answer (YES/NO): YES